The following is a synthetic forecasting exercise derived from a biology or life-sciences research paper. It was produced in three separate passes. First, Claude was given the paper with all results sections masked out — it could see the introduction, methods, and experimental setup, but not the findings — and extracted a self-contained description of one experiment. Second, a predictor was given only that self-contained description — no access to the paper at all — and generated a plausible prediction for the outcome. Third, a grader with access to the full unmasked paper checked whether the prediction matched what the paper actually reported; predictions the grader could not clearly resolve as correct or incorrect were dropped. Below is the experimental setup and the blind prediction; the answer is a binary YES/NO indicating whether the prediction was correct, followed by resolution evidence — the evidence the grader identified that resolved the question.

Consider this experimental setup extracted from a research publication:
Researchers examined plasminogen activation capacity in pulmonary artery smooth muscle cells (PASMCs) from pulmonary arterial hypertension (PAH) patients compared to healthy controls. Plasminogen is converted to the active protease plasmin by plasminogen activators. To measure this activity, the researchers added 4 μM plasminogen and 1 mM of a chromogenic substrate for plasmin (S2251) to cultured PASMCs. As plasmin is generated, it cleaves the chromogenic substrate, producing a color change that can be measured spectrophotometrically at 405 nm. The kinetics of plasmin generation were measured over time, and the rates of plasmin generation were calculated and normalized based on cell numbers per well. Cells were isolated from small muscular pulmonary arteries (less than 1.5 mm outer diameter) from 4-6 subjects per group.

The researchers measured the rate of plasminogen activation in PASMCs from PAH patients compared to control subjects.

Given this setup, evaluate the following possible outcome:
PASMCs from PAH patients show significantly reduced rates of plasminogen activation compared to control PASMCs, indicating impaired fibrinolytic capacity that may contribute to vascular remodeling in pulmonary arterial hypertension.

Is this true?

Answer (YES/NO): NO